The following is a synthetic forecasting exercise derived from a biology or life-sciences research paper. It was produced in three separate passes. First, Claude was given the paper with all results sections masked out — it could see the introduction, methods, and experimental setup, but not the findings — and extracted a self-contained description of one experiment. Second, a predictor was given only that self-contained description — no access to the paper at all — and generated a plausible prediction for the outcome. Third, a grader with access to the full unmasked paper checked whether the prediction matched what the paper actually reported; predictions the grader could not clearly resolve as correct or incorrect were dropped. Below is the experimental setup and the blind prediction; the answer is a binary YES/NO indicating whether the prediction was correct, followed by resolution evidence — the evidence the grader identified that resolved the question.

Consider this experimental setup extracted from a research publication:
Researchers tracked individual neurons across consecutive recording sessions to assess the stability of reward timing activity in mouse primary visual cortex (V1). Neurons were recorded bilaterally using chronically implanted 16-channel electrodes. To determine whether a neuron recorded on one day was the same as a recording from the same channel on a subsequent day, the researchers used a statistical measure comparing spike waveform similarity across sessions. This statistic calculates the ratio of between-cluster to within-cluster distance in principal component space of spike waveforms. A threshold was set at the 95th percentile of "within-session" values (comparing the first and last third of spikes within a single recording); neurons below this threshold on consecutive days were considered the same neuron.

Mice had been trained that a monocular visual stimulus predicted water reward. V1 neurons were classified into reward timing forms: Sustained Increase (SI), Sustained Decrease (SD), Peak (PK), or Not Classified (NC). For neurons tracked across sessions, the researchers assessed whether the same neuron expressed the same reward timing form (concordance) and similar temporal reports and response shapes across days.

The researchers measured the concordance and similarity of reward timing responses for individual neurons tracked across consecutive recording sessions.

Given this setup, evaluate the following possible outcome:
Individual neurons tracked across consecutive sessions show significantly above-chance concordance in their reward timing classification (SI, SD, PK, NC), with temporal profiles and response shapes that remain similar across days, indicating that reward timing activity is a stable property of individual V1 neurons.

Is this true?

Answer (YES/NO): YES